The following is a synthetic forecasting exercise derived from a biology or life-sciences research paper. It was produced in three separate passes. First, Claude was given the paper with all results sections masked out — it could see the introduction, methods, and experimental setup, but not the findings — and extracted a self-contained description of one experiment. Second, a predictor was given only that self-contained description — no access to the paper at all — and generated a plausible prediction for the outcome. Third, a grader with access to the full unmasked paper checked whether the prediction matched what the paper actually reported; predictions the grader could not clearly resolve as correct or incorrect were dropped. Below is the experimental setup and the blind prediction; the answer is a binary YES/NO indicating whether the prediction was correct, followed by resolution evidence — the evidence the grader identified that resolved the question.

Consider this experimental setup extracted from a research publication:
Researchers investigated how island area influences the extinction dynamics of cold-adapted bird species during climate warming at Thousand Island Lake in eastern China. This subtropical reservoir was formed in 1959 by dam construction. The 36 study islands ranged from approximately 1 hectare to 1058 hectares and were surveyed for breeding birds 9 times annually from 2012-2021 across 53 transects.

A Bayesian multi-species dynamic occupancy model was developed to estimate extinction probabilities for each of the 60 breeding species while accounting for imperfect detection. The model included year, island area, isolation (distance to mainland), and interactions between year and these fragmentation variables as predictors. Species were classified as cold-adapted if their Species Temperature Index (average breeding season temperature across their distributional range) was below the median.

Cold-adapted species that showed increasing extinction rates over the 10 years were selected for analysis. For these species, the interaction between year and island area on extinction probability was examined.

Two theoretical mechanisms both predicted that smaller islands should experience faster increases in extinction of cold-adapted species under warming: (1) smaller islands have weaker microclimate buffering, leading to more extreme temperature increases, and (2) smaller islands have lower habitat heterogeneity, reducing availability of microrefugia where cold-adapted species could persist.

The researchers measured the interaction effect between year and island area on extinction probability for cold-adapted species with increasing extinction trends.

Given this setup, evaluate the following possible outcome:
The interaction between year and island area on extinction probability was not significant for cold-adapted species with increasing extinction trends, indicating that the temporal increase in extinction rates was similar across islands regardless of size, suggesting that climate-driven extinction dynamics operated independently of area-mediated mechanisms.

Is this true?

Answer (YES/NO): NO